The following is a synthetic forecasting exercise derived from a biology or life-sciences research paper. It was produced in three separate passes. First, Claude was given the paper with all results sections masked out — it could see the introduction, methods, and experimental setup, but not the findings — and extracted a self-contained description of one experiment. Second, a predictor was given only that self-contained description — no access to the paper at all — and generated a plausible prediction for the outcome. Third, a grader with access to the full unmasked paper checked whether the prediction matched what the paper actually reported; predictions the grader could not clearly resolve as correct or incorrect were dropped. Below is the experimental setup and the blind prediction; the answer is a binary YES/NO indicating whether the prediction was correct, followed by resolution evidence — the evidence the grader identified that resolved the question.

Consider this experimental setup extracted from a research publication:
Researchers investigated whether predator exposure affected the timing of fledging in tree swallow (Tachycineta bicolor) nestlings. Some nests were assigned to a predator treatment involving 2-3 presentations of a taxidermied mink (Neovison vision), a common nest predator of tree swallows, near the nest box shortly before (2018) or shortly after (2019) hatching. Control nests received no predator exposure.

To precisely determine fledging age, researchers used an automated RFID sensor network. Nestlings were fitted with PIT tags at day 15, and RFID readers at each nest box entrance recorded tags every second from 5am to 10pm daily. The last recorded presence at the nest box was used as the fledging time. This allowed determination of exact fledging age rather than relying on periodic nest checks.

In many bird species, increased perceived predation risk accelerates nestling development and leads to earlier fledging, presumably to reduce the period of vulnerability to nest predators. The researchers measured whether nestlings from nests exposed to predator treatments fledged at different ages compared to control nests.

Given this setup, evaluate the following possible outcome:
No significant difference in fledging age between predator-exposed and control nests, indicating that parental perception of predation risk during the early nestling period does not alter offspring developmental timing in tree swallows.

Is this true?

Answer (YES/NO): NO